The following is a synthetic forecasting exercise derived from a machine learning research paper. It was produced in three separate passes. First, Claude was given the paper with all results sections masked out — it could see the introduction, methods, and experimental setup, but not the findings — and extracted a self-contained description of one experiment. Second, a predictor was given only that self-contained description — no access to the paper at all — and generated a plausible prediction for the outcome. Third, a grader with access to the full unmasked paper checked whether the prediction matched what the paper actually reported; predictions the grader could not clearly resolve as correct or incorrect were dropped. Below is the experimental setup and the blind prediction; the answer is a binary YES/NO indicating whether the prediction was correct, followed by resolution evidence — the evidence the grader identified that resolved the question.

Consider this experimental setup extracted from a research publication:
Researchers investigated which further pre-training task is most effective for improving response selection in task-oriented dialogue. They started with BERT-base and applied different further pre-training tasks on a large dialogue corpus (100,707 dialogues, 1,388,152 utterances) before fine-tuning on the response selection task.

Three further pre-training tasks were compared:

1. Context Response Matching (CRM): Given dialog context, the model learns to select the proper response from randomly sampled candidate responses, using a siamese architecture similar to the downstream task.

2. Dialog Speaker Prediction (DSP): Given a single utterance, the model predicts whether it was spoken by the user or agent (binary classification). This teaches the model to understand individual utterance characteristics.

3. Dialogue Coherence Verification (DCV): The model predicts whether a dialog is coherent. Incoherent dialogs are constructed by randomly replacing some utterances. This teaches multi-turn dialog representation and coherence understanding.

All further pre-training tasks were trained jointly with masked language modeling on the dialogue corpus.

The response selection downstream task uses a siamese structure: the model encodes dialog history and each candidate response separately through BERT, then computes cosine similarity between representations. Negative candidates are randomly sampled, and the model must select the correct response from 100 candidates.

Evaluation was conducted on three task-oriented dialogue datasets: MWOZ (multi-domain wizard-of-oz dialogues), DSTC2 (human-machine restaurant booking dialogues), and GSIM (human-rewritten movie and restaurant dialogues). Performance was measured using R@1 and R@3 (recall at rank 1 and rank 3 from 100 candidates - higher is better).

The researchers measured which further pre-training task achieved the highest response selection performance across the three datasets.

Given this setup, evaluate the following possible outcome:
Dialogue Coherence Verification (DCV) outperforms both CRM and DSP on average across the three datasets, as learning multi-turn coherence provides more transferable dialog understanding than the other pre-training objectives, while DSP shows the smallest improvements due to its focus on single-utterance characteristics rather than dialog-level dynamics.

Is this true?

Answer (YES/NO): NO